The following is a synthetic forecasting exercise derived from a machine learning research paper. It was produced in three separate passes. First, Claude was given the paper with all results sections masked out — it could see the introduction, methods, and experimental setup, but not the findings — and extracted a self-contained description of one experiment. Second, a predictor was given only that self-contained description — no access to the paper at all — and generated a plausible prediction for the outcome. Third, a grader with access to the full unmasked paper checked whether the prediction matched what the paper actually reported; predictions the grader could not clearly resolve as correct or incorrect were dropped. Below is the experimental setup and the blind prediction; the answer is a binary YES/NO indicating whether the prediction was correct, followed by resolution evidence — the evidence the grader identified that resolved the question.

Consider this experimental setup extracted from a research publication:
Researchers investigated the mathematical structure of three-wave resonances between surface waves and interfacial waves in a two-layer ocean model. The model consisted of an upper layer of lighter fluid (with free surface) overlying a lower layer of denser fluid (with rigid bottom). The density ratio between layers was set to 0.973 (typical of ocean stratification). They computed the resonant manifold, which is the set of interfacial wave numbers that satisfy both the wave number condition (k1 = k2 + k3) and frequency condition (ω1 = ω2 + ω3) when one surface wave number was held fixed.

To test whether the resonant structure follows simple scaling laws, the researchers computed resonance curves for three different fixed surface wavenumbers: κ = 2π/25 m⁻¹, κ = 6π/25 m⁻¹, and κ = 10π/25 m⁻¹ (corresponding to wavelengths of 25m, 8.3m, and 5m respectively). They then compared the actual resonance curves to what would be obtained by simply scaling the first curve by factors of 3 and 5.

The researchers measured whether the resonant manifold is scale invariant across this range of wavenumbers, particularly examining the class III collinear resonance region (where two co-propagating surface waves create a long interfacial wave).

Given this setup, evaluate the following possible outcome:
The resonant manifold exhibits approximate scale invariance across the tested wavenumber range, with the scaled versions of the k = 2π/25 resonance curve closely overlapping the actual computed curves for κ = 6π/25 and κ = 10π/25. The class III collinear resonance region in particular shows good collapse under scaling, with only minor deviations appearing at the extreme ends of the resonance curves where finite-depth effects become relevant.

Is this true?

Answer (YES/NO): NO